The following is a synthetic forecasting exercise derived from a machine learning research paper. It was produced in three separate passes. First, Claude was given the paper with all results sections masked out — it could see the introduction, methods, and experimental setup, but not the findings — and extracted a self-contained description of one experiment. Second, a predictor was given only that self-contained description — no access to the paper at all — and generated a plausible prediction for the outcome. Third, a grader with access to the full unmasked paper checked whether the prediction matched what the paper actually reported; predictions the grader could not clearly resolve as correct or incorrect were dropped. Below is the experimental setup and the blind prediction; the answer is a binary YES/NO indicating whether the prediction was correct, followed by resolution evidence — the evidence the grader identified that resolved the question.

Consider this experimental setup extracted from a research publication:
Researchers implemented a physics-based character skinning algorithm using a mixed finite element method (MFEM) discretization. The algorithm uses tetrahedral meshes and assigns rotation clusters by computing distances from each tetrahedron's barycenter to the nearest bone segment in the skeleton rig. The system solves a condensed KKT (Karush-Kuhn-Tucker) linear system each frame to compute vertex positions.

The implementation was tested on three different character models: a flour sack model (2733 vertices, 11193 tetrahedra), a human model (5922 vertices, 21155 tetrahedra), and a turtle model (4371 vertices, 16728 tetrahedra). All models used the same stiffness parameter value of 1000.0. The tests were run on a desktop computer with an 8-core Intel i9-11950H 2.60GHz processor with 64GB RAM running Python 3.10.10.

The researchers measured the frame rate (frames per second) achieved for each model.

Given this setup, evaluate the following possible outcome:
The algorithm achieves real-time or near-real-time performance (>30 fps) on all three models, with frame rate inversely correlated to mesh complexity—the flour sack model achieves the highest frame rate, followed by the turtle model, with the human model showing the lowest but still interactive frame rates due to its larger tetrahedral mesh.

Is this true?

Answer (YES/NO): NO